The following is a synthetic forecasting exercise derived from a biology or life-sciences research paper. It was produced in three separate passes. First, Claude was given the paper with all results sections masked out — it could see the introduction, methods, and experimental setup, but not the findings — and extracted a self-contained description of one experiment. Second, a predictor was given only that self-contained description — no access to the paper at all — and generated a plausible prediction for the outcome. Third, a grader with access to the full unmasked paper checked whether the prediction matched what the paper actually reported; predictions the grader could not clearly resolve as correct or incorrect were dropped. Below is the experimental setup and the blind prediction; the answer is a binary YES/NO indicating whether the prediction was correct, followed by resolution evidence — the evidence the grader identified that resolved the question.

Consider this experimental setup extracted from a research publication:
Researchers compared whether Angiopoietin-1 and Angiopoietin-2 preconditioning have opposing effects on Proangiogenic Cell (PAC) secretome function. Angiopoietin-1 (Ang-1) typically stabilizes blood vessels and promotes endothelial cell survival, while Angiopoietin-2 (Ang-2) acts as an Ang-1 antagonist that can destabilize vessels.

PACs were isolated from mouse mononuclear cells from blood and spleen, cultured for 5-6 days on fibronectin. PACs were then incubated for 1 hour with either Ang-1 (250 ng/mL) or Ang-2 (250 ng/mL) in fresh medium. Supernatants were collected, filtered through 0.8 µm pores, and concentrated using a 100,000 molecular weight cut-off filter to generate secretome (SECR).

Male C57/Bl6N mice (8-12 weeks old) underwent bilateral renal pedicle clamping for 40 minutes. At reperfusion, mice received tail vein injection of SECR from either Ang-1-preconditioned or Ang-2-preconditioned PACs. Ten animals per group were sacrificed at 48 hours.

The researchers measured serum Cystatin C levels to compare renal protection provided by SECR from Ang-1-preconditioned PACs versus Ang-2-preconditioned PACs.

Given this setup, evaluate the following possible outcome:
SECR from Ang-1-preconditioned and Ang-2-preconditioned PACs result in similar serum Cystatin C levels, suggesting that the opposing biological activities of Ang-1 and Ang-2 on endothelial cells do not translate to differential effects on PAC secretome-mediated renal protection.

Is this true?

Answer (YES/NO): YES